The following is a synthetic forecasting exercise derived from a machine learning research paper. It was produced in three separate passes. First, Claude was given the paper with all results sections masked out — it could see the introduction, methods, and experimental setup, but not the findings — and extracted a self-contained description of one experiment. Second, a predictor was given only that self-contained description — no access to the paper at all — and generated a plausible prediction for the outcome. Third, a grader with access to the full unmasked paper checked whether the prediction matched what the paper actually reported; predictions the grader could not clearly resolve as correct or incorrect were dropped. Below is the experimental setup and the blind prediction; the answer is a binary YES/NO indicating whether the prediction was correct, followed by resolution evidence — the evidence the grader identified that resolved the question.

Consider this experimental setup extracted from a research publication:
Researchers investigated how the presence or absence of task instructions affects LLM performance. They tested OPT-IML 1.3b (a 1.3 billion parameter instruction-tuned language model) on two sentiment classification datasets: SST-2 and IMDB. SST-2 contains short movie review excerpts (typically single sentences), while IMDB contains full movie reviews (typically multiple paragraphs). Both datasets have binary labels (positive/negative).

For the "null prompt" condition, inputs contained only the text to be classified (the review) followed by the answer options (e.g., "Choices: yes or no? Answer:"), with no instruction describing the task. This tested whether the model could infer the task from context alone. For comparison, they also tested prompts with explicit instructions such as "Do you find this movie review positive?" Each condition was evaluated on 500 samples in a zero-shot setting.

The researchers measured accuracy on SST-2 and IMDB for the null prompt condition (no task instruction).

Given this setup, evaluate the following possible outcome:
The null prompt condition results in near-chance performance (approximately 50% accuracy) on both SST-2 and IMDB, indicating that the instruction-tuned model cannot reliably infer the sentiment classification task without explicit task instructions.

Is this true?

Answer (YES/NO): NO